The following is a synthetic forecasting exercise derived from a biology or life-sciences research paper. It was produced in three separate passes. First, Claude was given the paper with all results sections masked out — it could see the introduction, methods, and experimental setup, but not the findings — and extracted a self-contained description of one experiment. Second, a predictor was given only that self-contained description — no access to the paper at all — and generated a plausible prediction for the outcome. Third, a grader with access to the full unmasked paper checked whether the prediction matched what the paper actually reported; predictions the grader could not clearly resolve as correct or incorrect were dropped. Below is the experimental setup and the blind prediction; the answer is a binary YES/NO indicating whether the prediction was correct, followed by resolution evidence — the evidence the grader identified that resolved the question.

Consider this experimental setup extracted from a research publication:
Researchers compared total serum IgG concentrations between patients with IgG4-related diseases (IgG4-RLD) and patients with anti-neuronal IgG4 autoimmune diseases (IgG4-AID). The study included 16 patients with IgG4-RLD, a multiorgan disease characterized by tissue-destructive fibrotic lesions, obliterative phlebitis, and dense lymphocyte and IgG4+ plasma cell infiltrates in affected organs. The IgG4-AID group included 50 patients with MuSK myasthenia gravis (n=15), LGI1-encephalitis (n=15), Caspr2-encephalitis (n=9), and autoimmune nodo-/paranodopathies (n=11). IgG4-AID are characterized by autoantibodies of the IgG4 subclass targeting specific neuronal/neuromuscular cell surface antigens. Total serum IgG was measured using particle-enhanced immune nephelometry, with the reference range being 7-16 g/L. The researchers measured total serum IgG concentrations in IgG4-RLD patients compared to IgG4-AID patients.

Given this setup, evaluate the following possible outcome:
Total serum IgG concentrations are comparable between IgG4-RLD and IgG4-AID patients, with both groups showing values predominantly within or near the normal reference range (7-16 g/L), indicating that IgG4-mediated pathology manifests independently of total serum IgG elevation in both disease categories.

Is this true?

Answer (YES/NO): NO